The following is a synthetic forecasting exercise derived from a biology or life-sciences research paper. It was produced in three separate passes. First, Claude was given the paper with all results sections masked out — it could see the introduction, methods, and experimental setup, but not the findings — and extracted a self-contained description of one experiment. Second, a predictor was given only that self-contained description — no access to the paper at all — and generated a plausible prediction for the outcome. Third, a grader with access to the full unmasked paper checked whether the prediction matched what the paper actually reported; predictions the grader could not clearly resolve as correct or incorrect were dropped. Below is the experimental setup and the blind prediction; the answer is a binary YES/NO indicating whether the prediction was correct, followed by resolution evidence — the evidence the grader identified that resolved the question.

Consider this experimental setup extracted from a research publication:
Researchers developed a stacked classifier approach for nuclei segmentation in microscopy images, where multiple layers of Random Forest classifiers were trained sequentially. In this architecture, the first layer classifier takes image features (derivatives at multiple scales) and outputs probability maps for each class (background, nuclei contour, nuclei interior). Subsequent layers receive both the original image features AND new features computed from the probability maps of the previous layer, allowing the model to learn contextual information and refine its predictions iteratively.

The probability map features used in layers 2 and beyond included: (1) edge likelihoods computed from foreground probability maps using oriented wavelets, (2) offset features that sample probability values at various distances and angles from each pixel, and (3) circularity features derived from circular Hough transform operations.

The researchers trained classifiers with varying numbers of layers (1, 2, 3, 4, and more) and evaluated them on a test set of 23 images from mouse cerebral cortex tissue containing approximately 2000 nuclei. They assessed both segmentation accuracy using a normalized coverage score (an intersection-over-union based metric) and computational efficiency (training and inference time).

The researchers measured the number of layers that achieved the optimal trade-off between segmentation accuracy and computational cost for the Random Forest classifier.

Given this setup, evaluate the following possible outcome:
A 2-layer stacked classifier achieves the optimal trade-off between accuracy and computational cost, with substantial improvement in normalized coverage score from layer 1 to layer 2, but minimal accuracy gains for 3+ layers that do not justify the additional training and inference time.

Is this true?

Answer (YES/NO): NO